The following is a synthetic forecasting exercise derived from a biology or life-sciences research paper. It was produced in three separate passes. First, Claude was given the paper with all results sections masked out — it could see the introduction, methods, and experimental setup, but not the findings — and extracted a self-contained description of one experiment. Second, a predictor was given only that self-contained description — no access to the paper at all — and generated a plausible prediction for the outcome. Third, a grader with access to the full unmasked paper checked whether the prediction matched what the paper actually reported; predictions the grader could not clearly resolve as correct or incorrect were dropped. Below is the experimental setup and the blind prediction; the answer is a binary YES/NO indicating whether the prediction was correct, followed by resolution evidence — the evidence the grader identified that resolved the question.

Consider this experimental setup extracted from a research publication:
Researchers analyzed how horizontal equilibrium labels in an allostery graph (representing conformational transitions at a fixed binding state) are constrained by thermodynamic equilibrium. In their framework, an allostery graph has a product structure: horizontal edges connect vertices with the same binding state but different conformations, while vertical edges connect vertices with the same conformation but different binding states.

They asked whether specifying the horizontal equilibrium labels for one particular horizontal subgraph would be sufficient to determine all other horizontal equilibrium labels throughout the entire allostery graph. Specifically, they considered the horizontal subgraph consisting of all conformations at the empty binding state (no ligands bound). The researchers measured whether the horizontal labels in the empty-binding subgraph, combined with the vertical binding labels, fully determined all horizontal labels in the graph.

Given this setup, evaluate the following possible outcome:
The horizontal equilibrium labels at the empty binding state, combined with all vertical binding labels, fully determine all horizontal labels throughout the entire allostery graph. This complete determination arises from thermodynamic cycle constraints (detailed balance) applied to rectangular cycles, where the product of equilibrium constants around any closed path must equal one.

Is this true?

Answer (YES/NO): YES